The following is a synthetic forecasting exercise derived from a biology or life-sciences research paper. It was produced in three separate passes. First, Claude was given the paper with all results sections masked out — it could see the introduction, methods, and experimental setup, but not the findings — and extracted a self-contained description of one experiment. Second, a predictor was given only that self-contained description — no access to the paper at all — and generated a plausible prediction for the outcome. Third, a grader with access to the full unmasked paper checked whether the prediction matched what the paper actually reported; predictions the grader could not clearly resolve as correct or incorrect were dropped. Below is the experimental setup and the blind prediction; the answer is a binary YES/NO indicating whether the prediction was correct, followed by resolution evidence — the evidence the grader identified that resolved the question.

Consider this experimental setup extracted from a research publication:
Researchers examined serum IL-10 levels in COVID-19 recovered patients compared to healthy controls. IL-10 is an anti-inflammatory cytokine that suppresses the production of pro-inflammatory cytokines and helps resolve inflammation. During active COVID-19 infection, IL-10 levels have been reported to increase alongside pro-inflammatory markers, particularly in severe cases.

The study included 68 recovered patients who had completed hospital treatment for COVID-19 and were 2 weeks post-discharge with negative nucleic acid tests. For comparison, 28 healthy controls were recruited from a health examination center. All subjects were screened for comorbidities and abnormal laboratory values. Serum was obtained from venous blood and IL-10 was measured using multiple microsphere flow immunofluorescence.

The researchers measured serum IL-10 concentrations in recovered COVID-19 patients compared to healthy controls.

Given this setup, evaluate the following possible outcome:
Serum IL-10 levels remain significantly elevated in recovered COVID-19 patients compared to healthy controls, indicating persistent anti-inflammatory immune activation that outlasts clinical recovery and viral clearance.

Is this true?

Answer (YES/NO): YES